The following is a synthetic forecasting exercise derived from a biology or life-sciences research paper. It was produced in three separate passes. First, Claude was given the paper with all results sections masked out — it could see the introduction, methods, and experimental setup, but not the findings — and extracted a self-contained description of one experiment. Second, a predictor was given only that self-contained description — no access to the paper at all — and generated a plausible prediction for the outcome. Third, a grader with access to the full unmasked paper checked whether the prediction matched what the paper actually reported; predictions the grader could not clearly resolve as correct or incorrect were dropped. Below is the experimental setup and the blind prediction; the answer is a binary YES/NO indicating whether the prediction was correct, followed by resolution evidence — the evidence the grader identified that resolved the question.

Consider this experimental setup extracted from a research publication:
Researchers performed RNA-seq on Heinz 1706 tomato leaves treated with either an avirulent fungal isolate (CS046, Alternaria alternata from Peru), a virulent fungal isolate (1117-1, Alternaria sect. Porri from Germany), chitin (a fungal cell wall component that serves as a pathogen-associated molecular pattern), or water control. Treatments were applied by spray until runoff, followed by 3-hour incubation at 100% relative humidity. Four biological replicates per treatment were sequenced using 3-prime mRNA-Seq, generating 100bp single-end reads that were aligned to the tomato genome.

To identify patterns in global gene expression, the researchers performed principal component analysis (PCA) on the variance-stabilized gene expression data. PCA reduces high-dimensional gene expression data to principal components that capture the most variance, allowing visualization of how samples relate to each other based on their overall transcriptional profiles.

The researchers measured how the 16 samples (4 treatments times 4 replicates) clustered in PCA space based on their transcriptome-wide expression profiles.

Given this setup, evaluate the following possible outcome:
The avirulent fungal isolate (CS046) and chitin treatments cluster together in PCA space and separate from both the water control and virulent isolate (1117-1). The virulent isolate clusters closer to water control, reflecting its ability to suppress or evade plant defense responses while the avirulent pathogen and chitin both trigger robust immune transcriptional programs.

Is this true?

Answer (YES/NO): NO